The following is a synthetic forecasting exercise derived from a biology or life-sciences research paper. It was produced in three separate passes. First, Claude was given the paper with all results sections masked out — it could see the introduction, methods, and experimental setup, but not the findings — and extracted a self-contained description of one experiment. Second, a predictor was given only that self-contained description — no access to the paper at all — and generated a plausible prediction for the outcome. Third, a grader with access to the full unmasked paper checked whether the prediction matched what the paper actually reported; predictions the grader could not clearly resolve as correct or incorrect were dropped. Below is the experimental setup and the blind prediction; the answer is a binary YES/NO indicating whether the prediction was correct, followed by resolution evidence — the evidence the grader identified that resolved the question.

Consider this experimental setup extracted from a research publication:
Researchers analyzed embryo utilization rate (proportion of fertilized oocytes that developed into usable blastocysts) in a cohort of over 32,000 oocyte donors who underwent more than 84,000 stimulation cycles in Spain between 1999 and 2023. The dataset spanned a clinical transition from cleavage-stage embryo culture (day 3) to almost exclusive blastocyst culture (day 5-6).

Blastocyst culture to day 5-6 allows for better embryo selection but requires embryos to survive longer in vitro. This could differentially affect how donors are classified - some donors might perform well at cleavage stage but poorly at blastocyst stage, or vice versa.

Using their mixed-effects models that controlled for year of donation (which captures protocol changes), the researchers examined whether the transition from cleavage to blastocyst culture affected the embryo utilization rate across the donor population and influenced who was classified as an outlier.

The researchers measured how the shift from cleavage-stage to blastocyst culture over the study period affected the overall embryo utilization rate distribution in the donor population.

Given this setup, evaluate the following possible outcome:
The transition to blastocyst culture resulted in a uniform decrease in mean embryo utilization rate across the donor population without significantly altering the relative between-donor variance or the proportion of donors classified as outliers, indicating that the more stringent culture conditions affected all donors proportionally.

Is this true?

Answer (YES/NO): NO